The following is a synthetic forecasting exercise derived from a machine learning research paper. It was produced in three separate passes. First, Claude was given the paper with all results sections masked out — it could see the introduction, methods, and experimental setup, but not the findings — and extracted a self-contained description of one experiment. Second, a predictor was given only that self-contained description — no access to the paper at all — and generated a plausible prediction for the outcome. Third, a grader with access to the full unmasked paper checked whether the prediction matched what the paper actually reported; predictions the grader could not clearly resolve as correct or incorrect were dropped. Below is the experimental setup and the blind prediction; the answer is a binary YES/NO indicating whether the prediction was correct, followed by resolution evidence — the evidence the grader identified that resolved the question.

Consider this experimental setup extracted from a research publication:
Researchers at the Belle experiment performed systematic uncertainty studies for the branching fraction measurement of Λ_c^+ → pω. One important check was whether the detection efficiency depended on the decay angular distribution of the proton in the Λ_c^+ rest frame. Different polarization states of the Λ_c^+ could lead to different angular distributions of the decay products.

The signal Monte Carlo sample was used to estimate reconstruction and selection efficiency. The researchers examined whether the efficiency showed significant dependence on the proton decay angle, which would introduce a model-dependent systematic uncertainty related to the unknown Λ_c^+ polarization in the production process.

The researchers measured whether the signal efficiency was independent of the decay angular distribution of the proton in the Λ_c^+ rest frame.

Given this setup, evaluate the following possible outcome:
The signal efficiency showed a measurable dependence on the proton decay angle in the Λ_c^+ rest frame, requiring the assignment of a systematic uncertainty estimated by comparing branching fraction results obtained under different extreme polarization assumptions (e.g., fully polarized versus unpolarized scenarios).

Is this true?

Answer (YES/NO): NO